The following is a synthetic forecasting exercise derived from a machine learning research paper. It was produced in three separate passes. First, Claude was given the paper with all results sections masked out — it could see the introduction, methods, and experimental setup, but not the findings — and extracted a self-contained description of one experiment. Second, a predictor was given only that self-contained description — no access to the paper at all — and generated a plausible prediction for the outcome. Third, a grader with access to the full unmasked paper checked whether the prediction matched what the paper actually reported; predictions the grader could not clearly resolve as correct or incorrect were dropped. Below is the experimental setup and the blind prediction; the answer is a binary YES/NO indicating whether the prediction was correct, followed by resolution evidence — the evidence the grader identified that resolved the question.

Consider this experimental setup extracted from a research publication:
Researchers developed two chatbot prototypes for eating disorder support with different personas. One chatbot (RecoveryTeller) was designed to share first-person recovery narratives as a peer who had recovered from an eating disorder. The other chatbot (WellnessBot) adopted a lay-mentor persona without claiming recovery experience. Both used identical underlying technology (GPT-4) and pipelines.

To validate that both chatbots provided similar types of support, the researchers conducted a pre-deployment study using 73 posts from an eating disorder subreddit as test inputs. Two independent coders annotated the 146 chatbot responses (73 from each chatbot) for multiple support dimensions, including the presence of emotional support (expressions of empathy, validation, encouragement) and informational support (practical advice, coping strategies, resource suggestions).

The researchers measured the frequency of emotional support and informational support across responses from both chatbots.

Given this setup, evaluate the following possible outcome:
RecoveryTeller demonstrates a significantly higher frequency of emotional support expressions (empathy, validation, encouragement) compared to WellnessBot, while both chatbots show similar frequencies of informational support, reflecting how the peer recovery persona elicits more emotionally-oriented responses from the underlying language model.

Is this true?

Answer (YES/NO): NO